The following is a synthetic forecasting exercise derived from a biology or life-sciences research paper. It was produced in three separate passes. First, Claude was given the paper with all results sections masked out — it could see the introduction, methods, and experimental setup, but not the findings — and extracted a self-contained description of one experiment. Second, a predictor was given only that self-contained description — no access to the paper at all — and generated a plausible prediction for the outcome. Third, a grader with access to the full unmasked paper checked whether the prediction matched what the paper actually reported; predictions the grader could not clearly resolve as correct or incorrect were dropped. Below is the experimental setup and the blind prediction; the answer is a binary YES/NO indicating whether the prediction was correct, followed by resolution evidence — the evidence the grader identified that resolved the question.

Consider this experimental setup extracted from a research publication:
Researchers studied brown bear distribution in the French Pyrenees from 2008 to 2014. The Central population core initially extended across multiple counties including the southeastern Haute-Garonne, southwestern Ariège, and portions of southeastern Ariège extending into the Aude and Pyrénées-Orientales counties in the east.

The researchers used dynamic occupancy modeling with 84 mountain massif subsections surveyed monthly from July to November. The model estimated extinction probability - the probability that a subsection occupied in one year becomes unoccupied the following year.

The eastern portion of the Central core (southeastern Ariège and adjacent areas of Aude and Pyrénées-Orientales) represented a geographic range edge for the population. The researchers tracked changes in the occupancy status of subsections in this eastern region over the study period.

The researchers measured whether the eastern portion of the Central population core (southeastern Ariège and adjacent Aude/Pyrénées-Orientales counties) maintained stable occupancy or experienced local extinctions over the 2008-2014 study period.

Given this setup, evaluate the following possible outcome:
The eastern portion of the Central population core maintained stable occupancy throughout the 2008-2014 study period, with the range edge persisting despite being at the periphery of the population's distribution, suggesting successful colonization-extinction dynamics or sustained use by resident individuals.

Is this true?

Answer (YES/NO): NO